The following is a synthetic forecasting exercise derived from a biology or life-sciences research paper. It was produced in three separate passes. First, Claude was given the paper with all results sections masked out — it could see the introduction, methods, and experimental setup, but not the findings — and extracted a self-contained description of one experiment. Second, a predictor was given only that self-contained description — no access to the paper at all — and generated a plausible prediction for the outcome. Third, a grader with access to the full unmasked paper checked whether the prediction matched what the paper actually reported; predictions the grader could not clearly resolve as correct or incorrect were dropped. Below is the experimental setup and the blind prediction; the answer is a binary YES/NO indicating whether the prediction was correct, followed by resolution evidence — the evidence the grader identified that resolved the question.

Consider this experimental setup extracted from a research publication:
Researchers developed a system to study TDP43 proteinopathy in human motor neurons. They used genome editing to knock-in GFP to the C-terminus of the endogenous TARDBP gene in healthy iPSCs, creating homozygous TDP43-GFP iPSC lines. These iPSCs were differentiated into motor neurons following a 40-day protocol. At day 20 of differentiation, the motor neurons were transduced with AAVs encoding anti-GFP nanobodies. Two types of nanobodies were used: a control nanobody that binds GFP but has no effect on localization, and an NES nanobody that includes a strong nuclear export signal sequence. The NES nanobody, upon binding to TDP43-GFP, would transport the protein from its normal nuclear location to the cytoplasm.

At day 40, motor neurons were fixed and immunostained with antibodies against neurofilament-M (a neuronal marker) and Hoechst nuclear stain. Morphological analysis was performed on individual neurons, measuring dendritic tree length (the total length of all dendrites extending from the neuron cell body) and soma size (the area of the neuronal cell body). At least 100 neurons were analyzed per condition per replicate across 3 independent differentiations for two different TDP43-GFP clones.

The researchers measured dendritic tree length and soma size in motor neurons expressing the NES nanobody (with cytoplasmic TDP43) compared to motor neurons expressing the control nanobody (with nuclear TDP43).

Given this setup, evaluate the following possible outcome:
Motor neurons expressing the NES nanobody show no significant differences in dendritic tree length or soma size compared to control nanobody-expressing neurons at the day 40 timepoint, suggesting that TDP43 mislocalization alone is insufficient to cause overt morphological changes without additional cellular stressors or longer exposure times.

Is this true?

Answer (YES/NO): NO